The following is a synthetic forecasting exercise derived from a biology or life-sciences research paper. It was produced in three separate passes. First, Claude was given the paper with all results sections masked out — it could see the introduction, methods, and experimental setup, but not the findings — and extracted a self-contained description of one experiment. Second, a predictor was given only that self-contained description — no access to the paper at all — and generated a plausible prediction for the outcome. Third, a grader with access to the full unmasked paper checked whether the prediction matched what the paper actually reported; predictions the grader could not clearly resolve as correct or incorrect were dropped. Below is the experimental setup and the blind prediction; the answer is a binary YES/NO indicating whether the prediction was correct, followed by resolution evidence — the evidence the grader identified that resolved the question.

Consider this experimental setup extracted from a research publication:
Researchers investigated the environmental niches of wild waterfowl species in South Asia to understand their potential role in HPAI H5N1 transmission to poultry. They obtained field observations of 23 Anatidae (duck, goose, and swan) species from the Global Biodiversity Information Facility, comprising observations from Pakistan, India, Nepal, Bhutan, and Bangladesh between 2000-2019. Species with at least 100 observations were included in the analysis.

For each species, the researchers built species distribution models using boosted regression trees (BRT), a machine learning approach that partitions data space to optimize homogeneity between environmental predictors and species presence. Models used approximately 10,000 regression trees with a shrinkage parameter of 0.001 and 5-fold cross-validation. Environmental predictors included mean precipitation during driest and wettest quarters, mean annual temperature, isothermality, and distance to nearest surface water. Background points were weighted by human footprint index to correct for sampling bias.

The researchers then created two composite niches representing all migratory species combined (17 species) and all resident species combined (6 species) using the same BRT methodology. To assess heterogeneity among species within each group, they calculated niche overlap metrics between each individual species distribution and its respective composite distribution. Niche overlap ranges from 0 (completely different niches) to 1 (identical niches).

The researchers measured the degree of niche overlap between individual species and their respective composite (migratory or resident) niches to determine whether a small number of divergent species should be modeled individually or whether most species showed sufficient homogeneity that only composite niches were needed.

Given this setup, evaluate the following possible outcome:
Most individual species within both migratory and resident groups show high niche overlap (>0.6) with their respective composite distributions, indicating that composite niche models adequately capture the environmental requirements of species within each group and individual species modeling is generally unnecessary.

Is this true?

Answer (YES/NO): YES